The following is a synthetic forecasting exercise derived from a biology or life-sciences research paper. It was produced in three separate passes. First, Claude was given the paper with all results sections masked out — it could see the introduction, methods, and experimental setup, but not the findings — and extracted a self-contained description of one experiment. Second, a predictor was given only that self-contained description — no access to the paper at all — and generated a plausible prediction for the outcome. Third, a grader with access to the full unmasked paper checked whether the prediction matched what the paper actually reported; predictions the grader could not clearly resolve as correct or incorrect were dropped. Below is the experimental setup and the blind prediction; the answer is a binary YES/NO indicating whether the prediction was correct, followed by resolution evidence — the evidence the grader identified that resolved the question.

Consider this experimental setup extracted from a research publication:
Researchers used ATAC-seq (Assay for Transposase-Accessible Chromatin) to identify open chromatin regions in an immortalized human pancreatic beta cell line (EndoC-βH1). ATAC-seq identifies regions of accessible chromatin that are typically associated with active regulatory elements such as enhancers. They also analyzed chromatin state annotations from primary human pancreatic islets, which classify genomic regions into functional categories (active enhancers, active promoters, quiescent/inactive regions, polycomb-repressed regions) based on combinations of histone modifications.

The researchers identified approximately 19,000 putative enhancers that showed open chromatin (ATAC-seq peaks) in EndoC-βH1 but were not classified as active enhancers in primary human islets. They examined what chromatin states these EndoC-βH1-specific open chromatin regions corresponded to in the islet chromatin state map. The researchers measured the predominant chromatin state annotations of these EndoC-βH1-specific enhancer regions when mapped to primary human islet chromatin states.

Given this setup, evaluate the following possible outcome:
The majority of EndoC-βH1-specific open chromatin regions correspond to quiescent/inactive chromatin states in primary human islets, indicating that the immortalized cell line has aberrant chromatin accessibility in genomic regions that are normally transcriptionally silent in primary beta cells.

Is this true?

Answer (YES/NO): YES